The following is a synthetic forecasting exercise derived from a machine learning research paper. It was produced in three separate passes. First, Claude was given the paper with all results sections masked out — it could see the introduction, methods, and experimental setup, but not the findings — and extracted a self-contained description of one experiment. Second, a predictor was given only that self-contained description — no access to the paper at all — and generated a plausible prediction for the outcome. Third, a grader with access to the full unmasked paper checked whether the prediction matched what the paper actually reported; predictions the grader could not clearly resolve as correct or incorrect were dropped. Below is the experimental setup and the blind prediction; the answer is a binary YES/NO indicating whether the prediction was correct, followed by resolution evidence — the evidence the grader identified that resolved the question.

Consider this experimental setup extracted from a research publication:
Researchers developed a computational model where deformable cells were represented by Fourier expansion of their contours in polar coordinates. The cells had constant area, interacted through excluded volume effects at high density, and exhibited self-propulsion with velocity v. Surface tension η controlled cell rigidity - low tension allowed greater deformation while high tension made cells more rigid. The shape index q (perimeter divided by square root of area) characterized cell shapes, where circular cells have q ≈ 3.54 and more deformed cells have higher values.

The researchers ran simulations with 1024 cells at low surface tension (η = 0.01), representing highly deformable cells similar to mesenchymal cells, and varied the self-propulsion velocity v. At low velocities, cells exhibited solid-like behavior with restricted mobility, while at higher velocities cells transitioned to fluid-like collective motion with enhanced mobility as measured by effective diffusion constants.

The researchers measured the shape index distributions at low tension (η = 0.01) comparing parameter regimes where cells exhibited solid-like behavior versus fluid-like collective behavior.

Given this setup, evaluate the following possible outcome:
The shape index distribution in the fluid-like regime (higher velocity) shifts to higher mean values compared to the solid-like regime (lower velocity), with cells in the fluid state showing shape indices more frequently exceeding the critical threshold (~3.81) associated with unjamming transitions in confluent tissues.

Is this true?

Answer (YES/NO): YES